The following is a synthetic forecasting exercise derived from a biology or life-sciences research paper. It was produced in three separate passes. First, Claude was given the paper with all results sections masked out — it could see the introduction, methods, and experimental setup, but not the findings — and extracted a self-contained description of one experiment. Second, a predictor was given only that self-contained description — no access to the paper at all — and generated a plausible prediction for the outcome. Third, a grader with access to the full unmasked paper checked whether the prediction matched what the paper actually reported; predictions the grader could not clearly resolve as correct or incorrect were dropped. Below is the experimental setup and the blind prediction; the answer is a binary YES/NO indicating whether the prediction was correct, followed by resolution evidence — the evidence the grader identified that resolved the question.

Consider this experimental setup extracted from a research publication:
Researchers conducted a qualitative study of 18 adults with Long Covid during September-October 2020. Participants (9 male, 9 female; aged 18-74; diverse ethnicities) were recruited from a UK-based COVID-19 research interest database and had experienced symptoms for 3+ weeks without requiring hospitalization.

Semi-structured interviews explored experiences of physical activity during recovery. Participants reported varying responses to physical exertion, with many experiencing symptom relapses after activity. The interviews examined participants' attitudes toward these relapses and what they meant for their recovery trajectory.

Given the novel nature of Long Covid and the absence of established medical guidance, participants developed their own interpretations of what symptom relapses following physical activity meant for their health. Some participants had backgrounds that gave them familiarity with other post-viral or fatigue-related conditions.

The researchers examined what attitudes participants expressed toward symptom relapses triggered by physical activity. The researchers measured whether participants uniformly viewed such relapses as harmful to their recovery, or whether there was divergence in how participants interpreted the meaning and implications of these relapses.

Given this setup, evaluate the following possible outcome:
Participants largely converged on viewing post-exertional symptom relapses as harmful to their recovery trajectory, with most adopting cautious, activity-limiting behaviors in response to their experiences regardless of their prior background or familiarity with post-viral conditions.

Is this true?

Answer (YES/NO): NO